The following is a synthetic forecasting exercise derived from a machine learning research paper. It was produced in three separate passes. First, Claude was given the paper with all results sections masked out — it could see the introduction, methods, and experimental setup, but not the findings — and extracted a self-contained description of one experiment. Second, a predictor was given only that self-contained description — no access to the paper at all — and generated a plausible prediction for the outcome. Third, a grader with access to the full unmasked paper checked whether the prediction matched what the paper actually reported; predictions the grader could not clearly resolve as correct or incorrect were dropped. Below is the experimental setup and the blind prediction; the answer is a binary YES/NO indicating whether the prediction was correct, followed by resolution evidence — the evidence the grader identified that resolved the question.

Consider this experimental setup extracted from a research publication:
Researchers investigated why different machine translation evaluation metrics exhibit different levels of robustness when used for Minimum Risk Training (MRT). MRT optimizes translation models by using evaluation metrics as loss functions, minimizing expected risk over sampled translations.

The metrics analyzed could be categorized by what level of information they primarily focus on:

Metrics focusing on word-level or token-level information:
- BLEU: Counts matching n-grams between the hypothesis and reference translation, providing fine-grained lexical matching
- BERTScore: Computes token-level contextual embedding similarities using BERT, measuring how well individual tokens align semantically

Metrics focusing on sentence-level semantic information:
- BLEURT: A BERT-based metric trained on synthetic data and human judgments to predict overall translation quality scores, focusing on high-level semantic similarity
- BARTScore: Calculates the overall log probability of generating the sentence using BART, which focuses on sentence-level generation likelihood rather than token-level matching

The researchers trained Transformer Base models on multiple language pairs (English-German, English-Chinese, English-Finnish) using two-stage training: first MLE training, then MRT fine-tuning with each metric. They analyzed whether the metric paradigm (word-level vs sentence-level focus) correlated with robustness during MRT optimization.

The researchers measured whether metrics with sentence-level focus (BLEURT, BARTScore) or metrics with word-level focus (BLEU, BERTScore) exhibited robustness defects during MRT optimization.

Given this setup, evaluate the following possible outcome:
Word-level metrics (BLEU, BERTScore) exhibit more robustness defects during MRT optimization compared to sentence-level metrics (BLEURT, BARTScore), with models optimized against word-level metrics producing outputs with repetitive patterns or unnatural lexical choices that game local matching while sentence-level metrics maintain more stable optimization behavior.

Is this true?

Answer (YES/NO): NO